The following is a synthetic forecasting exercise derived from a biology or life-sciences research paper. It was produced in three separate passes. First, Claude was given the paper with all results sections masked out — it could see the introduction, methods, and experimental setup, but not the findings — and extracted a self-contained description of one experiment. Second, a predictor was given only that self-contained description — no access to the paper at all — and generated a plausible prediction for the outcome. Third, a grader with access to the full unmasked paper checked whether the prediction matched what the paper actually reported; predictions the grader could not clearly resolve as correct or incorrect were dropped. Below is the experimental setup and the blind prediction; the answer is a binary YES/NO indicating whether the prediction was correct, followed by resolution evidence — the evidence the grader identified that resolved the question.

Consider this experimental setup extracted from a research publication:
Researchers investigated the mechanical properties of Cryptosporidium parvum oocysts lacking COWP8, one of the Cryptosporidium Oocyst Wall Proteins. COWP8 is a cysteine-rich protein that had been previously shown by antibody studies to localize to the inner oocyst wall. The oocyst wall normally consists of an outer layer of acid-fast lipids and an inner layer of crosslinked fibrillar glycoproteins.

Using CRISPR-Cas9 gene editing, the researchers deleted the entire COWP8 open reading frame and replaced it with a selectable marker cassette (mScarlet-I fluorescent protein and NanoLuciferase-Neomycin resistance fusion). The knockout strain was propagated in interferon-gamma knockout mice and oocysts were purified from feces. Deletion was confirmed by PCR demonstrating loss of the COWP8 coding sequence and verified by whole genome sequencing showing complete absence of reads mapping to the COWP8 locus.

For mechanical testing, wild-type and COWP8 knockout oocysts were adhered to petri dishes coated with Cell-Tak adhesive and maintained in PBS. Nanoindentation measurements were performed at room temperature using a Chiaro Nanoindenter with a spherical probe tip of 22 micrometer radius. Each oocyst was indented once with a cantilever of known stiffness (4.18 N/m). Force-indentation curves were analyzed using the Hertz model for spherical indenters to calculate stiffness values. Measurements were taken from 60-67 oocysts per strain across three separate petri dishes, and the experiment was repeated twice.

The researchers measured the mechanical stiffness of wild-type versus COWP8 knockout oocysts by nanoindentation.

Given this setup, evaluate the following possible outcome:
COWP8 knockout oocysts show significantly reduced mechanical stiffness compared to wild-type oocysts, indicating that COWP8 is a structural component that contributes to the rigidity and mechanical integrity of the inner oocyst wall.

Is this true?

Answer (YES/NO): NO